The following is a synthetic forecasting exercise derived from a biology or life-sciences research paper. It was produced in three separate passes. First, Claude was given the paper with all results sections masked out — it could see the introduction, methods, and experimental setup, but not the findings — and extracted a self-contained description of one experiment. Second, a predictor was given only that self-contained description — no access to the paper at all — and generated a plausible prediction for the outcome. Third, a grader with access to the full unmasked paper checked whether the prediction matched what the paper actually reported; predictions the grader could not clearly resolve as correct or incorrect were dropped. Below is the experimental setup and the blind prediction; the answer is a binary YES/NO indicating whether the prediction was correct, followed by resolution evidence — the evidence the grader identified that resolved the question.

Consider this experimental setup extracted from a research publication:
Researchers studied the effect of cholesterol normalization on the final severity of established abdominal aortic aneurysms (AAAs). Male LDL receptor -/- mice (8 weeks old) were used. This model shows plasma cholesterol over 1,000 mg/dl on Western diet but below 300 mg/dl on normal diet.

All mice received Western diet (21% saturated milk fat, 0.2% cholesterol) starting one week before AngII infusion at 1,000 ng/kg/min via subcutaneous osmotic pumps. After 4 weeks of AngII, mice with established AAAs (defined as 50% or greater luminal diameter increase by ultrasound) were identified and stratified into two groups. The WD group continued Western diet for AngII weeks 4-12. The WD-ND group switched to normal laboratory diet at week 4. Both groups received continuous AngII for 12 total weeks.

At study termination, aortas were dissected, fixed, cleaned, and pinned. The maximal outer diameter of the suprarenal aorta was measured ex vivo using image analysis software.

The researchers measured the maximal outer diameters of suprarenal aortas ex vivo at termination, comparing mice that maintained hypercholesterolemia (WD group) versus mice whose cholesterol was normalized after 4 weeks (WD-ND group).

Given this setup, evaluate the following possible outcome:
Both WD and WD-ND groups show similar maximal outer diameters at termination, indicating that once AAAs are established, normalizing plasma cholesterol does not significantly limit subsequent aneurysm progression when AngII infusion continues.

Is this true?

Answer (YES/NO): NO